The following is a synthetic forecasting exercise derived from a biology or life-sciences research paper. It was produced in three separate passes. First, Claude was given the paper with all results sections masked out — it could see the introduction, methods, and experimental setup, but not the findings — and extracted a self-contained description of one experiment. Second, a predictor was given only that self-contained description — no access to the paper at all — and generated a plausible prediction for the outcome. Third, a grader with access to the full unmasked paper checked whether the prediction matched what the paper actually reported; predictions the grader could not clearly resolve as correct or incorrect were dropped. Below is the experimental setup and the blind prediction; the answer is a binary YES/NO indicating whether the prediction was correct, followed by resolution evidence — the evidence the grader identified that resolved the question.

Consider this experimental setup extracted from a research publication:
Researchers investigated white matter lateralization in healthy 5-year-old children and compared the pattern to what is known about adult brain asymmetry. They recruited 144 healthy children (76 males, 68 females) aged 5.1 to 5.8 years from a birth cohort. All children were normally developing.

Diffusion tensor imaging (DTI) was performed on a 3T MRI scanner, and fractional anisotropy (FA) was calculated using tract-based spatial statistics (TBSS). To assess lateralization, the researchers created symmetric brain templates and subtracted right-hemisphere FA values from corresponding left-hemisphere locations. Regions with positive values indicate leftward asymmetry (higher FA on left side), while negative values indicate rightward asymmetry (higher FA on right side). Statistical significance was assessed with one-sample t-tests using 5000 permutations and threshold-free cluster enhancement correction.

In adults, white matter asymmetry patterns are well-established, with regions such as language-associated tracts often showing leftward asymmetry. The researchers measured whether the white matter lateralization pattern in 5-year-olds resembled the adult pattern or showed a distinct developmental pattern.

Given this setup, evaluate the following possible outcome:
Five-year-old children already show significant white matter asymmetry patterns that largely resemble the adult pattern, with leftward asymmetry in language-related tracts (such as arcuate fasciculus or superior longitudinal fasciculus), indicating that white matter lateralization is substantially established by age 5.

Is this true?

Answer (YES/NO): YES